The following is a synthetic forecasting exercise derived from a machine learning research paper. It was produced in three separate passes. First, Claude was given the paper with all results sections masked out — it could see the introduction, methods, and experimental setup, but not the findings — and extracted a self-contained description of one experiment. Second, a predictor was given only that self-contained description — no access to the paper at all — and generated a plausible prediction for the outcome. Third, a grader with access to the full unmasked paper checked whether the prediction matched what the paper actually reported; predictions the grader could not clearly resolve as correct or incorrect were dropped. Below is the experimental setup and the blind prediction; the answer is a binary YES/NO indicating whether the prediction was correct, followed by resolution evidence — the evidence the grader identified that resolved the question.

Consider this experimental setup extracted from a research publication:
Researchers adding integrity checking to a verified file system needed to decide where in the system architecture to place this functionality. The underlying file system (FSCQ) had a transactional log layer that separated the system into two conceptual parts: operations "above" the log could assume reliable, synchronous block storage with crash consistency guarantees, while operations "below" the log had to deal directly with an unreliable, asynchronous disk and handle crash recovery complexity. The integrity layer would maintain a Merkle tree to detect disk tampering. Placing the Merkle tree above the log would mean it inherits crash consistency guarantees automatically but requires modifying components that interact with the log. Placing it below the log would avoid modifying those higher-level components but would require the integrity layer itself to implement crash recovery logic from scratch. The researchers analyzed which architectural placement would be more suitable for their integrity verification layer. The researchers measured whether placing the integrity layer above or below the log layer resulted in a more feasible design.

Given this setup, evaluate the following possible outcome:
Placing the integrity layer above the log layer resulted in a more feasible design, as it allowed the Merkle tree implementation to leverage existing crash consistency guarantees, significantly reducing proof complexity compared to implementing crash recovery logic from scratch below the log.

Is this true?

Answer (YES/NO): YES